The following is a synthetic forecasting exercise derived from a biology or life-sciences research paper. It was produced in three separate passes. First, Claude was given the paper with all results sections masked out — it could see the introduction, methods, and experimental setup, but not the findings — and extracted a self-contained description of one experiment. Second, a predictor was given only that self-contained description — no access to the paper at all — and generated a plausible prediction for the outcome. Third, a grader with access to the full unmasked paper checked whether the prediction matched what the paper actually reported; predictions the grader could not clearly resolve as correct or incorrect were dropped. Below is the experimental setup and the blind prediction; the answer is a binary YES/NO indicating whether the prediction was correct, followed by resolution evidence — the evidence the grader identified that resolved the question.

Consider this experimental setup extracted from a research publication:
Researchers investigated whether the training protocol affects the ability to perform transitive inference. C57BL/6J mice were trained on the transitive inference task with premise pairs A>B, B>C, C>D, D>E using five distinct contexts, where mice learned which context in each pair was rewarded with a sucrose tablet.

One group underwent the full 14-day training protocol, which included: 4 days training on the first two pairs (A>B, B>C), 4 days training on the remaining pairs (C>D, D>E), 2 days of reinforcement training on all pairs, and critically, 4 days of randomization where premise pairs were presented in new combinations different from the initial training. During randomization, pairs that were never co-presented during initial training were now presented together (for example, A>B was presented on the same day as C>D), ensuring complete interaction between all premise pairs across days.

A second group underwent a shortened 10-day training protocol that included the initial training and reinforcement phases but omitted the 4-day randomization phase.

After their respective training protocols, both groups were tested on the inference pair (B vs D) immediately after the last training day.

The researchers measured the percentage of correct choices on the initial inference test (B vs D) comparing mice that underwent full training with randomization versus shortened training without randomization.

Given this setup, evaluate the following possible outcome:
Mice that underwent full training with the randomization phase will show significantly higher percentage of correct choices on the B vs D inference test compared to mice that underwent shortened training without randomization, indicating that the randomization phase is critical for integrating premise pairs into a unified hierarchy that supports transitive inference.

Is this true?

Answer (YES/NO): NO